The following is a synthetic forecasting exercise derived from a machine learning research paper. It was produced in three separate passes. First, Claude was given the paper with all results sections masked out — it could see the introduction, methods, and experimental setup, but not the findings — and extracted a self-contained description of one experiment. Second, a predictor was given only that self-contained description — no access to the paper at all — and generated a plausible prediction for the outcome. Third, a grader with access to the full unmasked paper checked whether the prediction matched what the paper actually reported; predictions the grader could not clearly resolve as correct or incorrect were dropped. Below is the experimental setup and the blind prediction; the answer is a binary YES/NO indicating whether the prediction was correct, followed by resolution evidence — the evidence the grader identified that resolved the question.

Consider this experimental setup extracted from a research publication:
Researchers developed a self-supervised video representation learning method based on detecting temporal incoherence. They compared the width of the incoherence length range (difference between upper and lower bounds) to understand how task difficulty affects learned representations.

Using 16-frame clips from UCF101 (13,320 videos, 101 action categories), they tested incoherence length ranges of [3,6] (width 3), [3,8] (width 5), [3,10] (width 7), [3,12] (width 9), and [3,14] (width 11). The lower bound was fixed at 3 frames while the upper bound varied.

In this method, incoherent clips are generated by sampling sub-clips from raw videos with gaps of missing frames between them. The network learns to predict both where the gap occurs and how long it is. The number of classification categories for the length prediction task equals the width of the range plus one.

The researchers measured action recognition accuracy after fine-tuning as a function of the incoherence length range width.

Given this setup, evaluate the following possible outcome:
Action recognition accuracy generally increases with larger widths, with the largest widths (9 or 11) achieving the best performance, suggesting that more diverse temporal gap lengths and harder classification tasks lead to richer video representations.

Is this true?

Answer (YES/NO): NO